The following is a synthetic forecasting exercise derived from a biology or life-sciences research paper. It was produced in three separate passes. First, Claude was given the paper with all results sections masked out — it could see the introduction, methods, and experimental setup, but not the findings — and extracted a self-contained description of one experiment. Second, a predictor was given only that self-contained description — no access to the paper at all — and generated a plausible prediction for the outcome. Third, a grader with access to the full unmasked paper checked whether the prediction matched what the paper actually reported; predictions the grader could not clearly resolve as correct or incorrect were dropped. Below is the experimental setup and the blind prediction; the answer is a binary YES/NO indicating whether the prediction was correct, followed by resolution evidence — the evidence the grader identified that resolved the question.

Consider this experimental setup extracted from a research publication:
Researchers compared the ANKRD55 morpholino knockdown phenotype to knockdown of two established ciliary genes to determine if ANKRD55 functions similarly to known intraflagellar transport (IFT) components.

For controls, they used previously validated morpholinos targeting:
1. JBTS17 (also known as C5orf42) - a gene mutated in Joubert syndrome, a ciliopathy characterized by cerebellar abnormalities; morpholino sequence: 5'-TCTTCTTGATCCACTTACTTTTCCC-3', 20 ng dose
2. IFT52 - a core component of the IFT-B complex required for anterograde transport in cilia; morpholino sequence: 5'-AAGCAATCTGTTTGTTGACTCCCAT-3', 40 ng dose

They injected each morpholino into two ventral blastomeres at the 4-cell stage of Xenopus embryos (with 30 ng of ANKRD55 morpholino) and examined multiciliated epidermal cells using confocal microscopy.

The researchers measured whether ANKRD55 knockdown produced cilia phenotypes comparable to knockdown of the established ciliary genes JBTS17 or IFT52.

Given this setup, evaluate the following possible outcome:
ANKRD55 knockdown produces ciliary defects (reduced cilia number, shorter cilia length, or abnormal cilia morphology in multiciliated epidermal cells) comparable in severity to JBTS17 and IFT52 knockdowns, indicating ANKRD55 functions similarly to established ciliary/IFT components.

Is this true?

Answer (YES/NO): YES